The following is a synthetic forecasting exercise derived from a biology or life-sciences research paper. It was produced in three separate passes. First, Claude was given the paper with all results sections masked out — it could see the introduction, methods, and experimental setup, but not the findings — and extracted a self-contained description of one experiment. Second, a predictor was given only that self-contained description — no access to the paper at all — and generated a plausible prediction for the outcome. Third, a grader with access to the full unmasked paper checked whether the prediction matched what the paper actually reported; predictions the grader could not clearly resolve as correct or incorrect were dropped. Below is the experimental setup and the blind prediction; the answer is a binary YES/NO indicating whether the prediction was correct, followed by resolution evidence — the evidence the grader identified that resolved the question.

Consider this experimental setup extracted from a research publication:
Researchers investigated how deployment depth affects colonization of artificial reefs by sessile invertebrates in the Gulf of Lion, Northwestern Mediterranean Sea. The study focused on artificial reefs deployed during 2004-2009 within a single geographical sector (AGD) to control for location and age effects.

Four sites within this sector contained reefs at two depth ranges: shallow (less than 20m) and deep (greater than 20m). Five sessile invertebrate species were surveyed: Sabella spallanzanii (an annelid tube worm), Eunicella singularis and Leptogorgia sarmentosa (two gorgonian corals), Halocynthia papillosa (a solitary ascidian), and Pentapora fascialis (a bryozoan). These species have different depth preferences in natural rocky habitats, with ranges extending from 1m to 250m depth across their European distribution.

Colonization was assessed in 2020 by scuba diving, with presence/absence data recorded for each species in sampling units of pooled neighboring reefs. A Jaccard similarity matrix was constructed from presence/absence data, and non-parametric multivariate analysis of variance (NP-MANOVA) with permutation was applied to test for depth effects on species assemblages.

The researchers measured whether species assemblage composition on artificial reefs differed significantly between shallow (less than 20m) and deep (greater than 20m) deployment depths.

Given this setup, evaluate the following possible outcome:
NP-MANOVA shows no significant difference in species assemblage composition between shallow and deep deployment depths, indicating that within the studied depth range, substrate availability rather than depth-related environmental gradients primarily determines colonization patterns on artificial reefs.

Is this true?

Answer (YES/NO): NO